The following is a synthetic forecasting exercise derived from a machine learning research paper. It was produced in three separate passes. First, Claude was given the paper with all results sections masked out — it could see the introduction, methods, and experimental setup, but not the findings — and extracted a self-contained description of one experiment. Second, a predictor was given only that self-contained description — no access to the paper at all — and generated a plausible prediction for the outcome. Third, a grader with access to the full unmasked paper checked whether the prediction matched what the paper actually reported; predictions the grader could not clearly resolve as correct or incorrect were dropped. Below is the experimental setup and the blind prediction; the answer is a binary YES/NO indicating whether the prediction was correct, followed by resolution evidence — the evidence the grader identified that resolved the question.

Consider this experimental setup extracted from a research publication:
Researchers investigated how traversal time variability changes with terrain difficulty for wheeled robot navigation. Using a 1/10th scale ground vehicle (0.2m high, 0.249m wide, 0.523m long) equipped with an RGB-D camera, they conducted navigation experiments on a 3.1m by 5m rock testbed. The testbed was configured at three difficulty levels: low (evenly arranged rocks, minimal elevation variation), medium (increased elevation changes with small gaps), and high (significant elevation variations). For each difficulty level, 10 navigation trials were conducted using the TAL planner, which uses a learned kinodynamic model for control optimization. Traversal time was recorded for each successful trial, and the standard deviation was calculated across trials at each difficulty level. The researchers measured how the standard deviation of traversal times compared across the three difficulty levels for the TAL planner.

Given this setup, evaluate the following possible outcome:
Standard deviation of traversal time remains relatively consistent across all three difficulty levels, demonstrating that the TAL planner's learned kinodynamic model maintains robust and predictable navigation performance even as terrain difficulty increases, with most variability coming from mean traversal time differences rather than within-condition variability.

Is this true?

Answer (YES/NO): YES